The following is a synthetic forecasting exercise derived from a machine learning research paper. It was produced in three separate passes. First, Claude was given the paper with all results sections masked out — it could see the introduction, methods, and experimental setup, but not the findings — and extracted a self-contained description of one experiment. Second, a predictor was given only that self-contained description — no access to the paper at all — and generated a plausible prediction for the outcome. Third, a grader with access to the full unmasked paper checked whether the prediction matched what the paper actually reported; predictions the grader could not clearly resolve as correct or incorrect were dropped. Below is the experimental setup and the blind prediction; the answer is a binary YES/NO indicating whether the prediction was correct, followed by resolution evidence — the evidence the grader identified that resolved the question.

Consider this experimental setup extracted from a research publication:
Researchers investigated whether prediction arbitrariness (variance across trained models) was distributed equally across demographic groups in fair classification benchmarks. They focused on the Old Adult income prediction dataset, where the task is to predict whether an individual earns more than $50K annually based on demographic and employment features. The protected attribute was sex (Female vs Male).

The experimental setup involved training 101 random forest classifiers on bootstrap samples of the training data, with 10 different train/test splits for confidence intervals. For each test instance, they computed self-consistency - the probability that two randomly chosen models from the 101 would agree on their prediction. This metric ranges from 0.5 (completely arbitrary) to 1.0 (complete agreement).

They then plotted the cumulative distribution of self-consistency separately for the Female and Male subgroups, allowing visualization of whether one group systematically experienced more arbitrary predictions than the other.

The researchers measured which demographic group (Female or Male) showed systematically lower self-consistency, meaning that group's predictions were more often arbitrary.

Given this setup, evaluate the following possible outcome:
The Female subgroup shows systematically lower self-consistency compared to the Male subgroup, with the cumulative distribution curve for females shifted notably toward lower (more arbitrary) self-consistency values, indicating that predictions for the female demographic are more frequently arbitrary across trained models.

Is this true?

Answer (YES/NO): NO